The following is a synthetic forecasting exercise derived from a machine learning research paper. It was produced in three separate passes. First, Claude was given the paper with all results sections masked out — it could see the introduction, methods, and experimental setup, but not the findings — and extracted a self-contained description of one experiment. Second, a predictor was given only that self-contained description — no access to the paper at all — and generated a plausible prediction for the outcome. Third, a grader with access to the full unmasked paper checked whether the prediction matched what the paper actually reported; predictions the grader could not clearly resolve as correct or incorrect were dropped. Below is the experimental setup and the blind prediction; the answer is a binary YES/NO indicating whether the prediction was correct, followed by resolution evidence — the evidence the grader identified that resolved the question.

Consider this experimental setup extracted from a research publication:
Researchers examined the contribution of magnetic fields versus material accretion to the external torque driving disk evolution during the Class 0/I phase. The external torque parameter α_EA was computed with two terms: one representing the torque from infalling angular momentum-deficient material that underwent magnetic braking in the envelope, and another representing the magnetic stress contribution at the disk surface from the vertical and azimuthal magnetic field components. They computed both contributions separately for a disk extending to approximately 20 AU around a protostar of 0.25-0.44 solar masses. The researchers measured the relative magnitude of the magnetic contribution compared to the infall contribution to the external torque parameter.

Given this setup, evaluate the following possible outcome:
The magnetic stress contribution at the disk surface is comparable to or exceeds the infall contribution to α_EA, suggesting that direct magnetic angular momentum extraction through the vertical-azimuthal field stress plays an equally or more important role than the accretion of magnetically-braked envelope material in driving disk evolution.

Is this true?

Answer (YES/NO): NO